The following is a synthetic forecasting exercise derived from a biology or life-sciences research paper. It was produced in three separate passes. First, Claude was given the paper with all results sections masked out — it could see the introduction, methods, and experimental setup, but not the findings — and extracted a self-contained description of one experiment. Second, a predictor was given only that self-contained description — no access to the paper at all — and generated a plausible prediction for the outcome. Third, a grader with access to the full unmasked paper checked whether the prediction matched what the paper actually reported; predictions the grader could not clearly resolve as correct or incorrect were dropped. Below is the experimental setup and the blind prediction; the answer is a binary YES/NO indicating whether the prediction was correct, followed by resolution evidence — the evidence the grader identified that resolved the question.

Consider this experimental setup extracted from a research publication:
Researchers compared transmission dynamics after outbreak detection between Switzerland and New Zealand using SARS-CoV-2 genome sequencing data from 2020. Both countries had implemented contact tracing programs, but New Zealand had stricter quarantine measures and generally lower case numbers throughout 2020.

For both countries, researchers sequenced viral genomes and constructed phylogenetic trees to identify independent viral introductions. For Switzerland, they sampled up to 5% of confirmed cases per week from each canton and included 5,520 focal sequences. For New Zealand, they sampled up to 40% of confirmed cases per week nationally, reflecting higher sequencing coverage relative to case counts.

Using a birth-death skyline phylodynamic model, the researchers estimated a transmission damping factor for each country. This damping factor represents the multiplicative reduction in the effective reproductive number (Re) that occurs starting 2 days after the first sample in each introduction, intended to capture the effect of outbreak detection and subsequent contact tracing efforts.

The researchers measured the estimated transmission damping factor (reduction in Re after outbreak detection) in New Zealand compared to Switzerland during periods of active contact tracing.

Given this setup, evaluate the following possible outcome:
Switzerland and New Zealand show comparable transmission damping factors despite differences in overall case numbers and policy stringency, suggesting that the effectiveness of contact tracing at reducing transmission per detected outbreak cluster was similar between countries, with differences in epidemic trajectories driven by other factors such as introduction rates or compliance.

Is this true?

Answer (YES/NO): NO